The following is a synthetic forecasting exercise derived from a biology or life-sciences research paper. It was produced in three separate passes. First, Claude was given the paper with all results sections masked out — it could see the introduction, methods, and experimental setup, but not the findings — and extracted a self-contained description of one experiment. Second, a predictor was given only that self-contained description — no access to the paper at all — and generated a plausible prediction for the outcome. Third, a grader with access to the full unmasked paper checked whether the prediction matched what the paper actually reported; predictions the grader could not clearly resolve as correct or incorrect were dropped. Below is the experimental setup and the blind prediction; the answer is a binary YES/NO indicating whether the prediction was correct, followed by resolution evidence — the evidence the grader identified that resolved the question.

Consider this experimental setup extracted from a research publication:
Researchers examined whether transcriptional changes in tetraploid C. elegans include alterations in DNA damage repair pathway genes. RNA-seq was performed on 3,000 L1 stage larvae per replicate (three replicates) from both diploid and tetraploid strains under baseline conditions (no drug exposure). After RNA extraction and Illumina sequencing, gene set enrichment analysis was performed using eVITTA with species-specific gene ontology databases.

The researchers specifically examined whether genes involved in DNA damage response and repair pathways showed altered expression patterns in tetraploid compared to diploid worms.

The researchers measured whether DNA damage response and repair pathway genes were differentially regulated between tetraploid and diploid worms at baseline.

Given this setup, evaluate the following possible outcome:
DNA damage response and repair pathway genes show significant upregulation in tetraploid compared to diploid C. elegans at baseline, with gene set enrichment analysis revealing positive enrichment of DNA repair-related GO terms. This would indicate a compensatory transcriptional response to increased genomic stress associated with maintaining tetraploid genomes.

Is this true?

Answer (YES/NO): NO